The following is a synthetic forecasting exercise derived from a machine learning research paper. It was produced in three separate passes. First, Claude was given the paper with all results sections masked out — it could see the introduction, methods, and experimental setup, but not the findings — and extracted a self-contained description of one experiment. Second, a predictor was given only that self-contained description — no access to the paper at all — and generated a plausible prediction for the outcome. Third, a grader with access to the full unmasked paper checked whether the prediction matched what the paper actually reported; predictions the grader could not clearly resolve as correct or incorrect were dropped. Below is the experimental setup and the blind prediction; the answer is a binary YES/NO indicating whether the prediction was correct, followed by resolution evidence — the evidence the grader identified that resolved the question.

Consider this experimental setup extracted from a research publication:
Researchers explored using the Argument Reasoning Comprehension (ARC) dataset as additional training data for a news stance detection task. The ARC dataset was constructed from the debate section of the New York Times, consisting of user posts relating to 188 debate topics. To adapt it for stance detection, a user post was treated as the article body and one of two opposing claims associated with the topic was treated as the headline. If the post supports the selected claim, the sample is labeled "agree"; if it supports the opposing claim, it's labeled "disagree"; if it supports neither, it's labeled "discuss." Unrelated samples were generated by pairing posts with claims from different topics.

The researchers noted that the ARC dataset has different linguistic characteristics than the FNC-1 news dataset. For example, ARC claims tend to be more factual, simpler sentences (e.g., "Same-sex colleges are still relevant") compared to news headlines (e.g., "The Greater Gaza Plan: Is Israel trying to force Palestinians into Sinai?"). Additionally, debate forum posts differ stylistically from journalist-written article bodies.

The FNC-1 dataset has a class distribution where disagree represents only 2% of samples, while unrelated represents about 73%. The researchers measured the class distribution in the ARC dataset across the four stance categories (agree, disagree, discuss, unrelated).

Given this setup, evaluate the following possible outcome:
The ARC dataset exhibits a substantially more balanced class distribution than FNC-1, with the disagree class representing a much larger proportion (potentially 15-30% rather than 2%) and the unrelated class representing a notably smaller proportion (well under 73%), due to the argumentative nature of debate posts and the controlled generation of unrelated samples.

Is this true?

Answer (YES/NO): NO